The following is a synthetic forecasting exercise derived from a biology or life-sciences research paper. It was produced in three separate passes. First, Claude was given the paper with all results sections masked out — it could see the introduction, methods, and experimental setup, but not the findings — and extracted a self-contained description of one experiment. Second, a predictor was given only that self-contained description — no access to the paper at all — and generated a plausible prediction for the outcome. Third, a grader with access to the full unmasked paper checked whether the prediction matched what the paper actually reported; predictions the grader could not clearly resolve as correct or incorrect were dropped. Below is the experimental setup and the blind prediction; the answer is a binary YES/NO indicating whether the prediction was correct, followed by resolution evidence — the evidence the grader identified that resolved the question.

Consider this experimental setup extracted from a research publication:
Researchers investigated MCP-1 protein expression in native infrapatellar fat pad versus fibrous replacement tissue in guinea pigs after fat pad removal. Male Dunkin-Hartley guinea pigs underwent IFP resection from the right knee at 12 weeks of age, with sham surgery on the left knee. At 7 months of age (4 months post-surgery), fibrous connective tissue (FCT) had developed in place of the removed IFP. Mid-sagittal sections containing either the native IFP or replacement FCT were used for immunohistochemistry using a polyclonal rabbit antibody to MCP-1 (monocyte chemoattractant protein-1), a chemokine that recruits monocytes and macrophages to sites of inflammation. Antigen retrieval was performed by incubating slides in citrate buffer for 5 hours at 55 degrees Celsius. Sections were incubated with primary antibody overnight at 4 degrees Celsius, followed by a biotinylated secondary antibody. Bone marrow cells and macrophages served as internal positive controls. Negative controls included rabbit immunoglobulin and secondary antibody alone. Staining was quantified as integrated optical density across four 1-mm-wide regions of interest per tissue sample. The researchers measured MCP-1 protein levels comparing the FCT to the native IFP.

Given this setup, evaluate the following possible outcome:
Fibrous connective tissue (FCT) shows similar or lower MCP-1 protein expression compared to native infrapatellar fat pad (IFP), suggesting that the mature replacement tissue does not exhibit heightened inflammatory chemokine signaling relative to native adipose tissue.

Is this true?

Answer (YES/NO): YES